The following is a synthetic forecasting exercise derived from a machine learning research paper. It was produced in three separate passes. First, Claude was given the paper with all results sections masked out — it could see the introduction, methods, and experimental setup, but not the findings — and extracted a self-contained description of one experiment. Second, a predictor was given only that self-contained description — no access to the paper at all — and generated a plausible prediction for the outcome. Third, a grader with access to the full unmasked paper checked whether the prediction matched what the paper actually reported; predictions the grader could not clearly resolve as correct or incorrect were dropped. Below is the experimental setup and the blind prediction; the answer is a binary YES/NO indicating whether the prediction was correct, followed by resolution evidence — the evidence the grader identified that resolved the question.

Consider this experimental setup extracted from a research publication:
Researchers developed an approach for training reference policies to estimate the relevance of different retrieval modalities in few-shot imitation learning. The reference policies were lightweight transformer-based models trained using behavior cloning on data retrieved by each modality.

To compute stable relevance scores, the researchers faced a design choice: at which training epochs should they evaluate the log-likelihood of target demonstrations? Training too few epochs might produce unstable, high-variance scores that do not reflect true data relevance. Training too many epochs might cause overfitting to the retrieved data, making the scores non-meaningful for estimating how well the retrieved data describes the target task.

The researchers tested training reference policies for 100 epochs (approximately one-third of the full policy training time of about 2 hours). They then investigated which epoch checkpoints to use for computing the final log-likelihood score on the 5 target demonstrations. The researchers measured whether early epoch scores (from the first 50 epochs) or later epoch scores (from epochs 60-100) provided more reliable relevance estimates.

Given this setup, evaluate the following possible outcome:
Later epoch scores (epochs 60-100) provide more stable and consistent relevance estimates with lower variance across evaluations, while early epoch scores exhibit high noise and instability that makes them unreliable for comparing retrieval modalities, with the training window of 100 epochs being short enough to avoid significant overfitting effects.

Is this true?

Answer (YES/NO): YES